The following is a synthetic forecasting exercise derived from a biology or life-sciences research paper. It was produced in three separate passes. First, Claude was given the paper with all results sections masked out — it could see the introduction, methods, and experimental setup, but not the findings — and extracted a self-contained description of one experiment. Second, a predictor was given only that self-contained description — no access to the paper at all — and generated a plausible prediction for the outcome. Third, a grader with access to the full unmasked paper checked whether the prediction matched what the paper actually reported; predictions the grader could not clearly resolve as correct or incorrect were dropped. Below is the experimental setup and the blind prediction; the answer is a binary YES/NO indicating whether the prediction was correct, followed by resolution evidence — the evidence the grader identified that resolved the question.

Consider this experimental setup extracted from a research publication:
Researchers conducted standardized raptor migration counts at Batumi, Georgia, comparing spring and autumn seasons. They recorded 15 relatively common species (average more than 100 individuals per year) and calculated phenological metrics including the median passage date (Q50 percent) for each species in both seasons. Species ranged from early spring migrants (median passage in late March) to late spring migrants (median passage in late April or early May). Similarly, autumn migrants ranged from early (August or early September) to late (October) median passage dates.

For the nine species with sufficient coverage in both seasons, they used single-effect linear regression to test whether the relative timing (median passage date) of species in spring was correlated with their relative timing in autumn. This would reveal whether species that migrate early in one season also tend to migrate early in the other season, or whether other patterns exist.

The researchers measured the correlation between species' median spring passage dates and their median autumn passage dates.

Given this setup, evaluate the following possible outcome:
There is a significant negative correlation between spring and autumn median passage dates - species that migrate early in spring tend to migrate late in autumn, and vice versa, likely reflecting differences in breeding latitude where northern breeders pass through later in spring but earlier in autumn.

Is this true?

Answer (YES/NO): YES